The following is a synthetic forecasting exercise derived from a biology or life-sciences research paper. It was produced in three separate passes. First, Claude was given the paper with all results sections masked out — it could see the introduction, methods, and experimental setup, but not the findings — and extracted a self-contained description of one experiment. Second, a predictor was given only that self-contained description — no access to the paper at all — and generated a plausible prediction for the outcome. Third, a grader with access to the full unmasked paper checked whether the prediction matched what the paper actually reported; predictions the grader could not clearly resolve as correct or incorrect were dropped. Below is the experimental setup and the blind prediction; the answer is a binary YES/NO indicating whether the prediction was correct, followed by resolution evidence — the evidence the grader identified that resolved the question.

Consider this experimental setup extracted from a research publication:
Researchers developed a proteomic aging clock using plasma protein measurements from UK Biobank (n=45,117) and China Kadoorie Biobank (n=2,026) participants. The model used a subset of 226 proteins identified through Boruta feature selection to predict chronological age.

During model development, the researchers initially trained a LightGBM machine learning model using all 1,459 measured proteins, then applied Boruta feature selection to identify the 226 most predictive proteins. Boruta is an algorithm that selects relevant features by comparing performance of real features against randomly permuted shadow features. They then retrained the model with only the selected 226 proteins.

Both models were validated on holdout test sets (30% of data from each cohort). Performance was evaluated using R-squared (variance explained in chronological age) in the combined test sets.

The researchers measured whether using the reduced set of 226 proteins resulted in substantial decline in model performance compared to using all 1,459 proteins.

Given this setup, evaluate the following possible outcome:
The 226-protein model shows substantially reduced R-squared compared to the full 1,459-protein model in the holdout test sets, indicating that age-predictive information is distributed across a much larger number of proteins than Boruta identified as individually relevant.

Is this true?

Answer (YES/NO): NO